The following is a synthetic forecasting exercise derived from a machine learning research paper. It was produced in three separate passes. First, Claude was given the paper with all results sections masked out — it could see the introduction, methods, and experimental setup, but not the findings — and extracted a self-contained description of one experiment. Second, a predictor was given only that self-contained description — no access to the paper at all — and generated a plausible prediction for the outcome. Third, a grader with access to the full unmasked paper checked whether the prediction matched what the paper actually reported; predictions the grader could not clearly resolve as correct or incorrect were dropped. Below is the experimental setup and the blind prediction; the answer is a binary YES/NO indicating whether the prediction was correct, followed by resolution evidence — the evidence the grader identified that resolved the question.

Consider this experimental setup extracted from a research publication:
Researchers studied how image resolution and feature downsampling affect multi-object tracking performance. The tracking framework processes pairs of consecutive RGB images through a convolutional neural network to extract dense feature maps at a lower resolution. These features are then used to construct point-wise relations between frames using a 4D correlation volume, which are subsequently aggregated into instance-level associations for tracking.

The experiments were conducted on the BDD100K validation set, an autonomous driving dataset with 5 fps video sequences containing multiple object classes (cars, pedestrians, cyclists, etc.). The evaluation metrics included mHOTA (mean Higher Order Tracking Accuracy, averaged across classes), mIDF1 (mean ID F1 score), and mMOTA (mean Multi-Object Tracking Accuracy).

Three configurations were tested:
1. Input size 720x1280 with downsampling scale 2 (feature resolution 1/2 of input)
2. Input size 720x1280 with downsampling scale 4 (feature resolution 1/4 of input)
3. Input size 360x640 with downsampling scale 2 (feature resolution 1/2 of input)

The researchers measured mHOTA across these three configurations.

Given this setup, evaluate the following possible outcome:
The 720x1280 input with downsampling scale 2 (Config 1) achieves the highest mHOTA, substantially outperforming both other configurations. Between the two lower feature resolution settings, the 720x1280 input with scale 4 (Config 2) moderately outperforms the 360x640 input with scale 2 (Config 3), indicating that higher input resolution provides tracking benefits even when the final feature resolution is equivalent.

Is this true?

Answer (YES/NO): NO